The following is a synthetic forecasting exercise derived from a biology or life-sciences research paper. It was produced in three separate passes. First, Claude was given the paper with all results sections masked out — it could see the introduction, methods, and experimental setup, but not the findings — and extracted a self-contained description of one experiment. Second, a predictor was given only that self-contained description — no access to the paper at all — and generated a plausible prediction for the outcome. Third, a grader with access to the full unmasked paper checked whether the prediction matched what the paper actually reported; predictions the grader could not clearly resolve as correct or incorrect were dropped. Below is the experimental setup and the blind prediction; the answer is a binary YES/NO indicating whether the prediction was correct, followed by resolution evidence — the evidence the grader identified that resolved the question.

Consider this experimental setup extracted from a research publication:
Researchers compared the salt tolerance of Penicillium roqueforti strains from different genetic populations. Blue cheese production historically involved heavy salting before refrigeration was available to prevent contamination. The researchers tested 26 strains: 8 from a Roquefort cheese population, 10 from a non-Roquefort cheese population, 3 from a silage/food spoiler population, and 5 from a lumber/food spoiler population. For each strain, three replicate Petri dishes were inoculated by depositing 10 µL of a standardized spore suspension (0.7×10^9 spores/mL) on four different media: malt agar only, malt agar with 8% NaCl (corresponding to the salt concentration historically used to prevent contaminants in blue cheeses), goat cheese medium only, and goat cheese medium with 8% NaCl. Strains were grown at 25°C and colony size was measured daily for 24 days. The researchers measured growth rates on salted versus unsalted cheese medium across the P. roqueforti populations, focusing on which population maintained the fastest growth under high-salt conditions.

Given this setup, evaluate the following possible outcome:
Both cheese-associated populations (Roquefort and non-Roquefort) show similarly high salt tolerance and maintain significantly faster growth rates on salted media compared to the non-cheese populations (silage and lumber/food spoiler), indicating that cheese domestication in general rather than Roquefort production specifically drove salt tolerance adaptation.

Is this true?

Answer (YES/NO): NO